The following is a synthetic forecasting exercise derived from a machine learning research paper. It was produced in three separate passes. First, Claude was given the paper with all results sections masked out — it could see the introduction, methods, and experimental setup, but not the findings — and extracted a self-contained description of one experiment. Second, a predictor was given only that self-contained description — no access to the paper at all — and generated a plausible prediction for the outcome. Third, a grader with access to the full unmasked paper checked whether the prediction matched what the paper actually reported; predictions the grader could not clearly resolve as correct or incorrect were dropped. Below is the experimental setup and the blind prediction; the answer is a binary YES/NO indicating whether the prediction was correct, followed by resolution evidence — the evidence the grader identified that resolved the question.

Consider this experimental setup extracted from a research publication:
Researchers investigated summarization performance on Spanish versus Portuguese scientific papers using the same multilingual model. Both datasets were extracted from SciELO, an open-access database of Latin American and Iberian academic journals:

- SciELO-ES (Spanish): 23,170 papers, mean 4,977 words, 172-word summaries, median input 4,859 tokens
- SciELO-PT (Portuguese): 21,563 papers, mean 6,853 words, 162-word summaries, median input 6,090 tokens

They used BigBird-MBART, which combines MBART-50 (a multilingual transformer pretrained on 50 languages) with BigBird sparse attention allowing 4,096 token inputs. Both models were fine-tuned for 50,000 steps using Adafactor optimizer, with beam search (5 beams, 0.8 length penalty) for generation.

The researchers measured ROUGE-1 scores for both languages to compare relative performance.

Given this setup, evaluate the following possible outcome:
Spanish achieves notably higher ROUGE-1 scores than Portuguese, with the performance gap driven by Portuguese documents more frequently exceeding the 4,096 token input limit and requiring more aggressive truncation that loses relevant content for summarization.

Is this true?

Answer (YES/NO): NO